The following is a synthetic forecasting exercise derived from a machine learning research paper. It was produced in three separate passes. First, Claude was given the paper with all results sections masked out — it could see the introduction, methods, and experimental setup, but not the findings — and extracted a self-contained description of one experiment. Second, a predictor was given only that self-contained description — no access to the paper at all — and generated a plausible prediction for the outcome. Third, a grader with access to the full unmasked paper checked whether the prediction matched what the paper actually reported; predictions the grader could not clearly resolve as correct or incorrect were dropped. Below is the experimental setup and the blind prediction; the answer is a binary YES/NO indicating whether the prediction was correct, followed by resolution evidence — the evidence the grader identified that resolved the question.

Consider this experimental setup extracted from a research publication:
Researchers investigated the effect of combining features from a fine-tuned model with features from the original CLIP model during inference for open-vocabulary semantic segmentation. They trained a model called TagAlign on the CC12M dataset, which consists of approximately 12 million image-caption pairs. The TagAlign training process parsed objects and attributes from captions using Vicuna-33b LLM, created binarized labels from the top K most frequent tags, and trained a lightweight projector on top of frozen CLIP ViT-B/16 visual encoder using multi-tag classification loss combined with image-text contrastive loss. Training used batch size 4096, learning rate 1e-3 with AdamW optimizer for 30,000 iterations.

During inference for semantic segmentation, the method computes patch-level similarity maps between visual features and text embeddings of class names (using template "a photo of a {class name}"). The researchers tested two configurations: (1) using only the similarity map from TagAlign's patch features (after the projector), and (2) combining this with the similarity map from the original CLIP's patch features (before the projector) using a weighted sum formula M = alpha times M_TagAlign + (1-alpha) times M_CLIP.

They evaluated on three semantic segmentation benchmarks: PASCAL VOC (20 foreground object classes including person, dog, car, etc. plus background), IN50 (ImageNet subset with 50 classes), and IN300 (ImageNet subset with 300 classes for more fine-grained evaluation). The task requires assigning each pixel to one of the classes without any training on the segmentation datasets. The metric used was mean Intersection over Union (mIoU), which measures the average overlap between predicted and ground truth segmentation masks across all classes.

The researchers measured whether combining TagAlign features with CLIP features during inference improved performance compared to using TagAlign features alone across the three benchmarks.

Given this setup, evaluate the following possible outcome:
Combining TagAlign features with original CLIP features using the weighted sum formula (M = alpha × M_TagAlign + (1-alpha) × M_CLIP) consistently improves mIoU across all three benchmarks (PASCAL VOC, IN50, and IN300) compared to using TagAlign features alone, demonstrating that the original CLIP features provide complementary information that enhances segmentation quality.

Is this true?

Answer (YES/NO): NO